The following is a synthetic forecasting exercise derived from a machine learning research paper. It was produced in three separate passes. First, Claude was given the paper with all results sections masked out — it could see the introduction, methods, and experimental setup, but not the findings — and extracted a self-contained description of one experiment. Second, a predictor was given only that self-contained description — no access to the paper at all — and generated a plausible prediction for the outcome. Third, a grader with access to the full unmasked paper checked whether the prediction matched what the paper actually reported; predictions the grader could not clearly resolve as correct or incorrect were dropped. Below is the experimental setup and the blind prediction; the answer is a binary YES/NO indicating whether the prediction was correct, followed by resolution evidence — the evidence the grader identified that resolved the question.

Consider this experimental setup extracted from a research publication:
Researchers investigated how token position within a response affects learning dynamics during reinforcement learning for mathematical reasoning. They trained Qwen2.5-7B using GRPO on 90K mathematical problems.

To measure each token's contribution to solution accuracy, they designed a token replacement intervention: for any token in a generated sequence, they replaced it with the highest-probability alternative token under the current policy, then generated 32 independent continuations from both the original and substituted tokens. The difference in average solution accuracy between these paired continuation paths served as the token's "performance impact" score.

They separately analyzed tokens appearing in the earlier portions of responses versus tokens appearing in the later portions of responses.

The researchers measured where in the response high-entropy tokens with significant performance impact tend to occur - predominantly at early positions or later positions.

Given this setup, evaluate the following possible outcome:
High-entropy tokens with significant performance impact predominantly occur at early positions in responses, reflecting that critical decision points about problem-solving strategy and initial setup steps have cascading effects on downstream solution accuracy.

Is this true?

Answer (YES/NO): YES